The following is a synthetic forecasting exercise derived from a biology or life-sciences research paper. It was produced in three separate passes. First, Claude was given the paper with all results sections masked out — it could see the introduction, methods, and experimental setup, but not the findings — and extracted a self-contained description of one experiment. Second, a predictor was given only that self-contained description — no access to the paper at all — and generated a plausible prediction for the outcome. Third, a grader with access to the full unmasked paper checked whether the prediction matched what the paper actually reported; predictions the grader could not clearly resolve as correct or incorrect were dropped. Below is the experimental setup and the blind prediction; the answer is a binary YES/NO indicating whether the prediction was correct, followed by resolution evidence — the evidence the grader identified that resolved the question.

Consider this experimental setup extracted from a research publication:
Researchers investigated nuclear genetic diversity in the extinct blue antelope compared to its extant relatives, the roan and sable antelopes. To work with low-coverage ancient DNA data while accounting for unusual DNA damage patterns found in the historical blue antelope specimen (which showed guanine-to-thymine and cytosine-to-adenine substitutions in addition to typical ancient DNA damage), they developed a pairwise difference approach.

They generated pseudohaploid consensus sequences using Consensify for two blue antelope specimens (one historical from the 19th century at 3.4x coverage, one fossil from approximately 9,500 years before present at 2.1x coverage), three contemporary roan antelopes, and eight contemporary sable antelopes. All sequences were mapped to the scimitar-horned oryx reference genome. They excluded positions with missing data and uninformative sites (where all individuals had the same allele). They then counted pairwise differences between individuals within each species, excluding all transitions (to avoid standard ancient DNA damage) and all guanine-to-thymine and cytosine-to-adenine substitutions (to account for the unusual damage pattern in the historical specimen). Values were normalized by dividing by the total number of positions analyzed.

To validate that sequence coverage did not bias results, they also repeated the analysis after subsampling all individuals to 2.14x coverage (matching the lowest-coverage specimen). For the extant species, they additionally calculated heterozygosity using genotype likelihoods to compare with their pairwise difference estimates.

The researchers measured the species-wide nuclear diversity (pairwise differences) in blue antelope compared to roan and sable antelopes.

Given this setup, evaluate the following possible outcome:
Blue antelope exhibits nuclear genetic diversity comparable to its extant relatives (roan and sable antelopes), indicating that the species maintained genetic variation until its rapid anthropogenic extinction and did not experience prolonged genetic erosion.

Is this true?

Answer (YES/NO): NO